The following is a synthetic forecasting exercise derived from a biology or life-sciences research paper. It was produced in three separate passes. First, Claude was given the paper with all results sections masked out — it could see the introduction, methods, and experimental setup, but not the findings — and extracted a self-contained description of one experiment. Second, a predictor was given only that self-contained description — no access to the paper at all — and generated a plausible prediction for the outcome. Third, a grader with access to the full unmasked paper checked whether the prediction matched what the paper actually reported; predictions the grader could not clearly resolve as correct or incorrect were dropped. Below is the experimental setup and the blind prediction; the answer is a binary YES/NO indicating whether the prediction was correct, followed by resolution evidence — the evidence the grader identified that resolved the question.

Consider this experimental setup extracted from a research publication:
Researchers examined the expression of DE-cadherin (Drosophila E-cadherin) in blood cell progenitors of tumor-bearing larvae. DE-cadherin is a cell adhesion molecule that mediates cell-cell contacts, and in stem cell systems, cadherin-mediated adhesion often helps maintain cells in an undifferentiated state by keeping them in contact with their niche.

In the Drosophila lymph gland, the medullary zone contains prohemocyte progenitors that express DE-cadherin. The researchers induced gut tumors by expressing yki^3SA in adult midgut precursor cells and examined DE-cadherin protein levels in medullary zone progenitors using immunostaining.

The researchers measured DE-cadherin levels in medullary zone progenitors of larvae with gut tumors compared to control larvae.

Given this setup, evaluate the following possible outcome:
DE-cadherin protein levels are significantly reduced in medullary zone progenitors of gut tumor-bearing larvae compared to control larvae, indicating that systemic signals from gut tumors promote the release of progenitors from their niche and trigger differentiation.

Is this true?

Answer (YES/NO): YES